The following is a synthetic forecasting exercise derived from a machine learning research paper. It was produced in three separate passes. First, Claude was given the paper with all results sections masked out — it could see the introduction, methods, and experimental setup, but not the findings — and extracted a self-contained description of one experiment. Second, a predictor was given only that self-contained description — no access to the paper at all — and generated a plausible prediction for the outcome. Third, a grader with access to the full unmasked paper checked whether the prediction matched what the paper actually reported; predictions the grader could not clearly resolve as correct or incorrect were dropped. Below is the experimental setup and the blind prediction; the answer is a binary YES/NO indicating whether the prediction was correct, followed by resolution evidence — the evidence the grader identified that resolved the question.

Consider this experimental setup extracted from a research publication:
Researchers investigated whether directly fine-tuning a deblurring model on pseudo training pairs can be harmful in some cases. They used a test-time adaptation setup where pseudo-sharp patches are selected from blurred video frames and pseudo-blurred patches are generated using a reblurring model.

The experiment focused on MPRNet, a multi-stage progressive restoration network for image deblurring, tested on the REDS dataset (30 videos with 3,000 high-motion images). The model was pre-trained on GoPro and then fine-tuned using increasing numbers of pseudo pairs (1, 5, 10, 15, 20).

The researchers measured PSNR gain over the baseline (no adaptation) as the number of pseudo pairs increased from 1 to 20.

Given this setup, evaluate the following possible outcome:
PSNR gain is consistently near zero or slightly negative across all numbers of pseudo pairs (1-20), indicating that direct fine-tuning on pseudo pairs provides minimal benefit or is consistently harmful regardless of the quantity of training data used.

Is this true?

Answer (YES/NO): NO